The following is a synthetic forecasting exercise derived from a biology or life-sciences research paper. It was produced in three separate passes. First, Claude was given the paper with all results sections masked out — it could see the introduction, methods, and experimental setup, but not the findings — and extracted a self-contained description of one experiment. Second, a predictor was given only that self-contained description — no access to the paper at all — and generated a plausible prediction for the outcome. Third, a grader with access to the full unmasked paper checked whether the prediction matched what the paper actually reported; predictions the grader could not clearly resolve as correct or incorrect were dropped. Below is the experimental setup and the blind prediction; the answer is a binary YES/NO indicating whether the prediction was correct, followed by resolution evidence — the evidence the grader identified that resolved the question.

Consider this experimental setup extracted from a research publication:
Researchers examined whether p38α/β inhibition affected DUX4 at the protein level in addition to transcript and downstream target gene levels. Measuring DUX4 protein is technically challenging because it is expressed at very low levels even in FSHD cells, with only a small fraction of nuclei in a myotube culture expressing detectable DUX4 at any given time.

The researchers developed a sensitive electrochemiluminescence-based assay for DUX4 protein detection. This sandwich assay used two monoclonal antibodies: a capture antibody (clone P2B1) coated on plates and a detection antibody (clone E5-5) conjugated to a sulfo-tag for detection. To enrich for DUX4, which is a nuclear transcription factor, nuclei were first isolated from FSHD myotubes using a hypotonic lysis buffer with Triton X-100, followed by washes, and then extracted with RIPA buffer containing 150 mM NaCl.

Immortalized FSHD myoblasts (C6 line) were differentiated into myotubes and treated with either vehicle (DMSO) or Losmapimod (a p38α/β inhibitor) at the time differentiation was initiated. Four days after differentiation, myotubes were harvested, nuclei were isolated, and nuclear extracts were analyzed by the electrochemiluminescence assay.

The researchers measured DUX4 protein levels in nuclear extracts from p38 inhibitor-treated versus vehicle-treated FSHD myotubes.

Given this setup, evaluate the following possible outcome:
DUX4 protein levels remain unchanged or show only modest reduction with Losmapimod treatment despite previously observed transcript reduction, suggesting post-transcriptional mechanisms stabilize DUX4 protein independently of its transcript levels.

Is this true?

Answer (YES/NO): NO